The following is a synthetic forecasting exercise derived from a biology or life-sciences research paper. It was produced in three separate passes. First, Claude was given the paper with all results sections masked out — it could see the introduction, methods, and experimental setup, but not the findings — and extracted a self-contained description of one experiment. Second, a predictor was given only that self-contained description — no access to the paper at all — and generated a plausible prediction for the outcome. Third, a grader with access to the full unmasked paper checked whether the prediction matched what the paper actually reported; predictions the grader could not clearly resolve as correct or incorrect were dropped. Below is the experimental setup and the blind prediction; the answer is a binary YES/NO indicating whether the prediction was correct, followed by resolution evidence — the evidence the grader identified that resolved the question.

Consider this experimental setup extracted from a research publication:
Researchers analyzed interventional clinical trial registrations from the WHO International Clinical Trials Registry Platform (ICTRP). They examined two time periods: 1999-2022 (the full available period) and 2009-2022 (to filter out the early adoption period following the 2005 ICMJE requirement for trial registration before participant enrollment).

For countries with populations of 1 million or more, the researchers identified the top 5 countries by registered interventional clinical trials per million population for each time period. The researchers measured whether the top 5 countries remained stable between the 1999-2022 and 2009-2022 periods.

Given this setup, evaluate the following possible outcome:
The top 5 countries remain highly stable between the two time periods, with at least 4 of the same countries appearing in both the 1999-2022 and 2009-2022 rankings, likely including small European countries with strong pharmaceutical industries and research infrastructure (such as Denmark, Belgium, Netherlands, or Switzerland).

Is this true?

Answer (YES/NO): YES